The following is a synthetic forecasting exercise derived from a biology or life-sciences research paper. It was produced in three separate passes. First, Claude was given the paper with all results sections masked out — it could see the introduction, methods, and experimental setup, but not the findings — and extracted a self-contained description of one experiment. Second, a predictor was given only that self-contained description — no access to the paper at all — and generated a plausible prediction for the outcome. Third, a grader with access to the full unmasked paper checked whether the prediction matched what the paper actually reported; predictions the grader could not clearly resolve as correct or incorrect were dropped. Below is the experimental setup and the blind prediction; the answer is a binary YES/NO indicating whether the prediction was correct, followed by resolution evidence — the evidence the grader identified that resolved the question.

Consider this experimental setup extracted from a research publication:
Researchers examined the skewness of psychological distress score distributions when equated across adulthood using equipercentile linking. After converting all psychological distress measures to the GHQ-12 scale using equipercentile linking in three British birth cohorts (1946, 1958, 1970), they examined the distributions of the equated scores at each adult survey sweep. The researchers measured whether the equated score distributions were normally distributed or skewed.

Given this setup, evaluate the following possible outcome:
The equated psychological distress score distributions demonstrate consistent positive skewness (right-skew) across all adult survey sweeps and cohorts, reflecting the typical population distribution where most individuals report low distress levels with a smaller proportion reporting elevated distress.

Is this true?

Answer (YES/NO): YES